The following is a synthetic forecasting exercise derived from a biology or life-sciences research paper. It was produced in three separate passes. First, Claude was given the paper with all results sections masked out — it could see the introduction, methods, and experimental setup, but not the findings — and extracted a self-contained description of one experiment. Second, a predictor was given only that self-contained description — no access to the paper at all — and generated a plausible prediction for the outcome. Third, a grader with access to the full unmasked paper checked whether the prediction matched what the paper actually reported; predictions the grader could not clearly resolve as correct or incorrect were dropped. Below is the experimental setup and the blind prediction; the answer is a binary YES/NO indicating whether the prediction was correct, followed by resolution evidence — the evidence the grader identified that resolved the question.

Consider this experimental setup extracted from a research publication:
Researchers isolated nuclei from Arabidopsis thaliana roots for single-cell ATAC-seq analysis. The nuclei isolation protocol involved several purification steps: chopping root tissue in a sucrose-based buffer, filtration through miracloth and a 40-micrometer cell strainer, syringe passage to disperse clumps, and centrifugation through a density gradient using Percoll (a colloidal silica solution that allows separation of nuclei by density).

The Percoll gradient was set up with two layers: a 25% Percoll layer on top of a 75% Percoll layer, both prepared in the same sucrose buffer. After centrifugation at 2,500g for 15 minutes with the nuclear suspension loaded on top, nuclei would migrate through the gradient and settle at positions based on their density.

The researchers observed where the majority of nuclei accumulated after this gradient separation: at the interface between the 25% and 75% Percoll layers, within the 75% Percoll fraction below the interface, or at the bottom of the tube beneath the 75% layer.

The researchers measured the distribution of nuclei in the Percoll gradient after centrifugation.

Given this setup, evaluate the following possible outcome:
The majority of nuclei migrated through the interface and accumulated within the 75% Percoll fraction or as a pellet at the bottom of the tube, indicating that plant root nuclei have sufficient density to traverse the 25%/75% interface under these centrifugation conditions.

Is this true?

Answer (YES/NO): NO